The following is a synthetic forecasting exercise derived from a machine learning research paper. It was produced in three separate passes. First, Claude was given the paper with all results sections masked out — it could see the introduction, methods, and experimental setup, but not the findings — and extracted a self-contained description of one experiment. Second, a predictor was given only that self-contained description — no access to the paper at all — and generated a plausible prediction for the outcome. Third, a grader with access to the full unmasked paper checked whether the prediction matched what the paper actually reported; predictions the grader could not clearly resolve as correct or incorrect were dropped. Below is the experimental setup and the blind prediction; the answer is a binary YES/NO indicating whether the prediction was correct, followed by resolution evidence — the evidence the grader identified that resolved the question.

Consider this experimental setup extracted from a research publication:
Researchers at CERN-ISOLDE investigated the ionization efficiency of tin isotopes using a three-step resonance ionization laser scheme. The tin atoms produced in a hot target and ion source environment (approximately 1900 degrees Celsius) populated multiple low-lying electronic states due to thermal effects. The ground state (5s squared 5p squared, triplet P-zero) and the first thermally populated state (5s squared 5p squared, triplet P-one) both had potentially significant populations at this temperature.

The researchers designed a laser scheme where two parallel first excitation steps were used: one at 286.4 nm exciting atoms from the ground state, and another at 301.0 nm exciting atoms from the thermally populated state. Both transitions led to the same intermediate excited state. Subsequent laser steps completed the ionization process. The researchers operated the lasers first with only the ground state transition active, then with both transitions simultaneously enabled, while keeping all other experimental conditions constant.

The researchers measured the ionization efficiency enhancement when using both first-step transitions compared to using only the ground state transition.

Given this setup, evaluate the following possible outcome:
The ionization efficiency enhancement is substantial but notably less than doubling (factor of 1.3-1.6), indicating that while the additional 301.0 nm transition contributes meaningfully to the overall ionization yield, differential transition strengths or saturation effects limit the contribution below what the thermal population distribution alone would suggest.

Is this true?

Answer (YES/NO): NO